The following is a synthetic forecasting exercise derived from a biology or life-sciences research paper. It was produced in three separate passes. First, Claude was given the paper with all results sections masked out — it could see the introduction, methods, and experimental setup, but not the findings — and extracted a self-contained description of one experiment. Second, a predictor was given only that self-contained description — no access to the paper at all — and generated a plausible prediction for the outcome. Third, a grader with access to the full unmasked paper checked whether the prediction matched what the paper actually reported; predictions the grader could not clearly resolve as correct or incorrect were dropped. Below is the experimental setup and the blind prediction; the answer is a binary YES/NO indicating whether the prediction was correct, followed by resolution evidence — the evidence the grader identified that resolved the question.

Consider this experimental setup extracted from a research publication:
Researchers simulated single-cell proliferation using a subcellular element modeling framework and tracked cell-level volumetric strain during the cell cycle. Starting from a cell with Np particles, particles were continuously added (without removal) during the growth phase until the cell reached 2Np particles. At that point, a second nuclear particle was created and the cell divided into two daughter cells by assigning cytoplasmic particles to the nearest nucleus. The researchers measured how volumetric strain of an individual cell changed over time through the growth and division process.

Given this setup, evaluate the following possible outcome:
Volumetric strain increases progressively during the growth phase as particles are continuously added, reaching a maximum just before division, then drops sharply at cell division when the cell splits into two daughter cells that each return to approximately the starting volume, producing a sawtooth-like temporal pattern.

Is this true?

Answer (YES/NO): YES